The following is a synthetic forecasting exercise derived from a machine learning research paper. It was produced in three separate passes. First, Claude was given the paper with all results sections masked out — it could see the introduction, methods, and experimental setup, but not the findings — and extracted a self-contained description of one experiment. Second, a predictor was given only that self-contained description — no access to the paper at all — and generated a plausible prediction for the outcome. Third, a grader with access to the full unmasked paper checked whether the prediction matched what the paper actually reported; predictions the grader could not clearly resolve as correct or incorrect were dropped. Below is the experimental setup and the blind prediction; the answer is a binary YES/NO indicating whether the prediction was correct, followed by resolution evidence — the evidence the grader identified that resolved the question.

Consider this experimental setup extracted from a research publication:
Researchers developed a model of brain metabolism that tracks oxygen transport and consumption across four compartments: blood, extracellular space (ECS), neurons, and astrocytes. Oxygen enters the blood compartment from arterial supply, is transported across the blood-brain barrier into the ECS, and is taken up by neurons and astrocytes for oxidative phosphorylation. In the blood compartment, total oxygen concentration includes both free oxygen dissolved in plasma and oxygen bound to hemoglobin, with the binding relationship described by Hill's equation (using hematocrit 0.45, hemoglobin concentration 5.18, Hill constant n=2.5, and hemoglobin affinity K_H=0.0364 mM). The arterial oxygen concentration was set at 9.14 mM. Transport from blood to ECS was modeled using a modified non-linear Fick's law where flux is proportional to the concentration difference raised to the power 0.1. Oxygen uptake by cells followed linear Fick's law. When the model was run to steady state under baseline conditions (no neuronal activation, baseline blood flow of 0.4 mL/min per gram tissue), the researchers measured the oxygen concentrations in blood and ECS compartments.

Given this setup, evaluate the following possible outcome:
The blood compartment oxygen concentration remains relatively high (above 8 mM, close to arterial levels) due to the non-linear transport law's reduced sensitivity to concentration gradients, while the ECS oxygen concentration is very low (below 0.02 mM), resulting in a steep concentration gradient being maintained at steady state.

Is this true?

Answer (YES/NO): NO